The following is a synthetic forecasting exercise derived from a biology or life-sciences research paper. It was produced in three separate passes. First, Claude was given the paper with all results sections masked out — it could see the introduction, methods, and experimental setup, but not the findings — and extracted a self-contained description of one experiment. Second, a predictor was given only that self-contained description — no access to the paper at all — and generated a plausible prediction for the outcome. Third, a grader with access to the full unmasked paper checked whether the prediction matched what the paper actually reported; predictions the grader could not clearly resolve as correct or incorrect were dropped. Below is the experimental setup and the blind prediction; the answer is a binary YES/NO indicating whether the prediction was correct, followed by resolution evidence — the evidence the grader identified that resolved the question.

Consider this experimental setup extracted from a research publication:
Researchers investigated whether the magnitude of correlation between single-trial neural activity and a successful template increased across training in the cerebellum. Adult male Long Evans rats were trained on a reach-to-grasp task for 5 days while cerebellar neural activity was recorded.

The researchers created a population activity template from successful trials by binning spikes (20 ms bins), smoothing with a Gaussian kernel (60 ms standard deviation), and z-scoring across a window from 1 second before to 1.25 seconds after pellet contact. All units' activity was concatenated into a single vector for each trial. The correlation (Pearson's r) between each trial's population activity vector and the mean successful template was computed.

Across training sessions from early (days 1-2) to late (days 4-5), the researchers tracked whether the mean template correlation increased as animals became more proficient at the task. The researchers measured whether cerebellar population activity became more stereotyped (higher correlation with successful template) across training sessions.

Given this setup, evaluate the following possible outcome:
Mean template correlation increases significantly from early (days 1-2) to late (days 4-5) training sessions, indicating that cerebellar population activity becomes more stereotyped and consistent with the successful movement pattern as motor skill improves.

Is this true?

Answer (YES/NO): YES